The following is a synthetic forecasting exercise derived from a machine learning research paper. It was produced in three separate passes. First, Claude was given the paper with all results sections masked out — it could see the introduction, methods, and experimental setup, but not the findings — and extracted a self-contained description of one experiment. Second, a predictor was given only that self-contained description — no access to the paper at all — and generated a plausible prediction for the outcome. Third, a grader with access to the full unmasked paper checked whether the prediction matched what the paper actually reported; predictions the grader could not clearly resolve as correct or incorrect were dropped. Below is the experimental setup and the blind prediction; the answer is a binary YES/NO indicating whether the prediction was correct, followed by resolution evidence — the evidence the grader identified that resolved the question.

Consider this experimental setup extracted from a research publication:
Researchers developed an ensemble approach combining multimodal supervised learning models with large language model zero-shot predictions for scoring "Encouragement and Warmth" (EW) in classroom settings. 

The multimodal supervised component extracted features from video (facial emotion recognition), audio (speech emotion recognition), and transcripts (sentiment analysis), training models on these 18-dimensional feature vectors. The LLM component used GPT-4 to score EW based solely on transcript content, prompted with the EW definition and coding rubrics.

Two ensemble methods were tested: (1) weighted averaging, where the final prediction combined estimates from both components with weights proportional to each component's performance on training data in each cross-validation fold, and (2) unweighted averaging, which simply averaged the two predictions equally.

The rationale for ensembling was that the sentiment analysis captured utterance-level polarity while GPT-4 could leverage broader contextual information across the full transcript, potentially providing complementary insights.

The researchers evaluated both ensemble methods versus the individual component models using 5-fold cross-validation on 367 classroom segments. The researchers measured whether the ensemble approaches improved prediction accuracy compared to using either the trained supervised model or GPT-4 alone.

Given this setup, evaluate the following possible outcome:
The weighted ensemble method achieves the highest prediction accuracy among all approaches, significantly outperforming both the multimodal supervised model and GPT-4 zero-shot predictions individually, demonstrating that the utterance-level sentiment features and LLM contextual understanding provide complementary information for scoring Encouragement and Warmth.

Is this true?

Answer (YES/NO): YES